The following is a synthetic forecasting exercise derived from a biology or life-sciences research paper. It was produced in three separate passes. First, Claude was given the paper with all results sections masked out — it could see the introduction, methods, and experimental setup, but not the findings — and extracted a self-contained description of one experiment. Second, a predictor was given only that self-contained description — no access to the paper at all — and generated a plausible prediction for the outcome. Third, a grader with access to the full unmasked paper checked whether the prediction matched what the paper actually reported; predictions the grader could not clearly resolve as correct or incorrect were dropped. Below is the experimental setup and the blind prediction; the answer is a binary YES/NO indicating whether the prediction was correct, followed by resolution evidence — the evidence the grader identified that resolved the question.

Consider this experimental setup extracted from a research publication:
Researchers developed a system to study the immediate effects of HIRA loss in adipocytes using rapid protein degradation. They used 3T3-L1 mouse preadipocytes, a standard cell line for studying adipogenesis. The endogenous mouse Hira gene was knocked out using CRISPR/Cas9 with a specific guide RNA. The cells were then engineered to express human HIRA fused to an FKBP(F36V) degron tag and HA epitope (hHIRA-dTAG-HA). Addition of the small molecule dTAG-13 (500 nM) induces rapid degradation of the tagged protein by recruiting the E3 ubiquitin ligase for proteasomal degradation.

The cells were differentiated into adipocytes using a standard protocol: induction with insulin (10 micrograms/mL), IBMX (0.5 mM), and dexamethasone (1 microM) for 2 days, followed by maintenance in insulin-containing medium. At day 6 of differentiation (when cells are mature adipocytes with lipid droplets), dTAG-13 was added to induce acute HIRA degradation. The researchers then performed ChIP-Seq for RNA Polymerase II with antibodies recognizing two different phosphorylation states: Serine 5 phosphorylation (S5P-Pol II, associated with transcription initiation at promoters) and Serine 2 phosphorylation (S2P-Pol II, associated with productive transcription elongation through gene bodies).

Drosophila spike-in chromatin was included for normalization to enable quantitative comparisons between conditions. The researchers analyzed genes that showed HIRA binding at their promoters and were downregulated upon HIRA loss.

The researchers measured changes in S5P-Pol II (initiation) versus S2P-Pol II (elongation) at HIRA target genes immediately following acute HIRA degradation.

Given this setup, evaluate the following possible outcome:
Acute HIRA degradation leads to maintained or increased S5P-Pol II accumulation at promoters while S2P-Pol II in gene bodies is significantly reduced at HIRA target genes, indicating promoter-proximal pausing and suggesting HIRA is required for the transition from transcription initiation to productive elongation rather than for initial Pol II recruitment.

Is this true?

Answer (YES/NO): YES